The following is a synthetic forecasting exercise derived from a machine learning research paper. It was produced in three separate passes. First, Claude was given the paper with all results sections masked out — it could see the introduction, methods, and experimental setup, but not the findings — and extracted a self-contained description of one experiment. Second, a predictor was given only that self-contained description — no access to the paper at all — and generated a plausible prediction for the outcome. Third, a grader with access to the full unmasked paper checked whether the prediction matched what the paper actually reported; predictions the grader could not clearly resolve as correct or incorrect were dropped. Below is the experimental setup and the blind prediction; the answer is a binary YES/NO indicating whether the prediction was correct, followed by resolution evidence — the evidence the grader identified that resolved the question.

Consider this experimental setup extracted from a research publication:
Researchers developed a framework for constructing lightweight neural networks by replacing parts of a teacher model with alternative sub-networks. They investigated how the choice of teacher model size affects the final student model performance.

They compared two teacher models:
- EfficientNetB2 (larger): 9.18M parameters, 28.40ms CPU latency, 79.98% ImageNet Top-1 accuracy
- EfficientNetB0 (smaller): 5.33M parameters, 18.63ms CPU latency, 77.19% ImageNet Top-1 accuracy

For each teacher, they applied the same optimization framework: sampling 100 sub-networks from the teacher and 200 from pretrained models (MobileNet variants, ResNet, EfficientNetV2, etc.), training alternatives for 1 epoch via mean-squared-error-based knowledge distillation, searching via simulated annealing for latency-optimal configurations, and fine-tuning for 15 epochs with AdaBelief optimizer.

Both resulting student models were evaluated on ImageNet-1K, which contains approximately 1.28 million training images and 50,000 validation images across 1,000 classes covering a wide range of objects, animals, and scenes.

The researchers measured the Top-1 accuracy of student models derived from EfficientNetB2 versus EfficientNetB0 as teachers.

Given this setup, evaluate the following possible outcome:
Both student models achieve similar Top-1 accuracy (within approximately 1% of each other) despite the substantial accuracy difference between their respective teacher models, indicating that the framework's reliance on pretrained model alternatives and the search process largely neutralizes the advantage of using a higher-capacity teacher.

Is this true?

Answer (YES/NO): NO